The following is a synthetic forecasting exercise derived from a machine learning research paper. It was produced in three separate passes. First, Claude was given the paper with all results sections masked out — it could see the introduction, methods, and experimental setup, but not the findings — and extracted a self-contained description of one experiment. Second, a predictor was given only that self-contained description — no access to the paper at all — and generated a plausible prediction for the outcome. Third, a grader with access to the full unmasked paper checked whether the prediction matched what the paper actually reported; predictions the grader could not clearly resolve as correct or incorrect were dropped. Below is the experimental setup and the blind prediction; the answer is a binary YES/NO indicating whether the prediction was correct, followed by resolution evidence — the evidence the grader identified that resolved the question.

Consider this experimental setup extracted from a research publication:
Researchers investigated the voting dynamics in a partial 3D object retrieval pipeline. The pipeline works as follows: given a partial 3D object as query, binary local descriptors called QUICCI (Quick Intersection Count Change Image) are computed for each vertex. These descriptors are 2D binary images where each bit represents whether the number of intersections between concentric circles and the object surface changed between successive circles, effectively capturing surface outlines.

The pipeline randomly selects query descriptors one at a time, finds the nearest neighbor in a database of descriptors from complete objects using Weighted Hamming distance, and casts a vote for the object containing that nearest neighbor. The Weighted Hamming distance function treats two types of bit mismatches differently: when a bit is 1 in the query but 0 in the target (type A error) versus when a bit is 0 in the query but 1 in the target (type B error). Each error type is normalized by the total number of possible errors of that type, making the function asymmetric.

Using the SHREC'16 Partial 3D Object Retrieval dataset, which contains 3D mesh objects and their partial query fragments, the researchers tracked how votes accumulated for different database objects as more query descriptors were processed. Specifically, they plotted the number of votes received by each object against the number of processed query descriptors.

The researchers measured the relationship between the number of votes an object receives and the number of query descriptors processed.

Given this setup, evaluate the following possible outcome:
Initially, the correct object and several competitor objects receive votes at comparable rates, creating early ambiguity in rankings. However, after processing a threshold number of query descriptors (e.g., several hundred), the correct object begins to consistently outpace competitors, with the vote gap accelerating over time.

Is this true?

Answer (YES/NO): NO